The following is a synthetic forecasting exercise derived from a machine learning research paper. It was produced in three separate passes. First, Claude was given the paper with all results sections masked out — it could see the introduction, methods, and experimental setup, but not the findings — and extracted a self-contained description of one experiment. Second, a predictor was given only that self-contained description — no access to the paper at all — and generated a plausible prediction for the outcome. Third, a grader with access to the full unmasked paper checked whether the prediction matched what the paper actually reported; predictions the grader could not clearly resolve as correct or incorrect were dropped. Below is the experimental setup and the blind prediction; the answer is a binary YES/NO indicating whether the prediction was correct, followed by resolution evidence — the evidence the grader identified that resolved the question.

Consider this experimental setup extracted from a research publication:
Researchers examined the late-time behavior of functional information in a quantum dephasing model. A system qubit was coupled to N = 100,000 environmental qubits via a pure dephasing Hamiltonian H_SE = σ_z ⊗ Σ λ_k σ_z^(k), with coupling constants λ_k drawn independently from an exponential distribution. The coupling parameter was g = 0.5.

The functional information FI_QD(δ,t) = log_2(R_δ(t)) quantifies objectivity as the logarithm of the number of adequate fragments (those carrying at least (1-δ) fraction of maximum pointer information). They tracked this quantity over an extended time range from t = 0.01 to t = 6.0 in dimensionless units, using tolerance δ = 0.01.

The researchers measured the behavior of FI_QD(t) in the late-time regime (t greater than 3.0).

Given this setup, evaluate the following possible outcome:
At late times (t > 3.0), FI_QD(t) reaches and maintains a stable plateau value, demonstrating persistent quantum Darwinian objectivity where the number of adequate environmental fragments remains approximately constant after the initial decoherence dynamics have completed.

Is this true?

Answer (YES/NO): YES